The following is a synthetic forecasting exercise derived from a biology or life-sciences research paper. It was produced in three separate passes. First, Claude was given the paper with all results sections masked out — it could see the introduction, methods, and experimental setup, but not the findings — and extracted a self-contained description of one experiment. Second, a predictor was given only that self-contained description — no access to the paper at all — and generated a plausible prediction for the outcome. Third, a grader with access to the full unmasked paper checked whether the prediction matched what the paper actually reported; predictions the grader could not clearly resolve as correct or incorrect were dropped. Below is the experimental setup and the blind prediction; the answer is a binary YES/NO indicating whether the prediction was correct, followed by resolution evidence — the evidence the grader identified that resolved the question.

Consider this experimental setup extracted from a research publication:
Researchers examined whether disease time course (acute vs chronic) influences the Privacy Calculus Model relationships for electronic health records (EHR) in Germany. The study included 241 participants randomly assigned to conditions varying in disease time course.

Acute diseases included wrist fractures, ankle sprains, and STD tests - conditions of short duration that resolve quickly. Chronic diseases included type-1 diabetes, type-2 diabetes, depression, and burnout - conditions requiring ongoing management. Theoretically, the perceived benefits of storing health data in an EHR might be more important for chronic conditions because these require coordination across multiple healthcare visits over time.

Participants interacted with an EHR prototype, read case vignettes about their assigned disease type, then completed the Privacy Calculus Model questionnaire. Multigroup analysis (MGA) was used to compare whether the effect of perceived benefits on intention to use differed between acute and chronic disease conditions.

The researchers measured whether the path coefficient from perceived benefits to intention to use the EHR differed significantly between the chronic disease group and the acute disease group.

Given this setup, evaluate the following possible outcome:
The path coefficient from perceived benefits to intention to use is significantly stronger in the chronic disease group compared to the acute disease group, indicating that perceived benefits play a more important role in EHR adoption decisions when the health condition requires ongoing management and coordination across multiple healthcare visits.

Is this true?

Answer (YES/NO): YES